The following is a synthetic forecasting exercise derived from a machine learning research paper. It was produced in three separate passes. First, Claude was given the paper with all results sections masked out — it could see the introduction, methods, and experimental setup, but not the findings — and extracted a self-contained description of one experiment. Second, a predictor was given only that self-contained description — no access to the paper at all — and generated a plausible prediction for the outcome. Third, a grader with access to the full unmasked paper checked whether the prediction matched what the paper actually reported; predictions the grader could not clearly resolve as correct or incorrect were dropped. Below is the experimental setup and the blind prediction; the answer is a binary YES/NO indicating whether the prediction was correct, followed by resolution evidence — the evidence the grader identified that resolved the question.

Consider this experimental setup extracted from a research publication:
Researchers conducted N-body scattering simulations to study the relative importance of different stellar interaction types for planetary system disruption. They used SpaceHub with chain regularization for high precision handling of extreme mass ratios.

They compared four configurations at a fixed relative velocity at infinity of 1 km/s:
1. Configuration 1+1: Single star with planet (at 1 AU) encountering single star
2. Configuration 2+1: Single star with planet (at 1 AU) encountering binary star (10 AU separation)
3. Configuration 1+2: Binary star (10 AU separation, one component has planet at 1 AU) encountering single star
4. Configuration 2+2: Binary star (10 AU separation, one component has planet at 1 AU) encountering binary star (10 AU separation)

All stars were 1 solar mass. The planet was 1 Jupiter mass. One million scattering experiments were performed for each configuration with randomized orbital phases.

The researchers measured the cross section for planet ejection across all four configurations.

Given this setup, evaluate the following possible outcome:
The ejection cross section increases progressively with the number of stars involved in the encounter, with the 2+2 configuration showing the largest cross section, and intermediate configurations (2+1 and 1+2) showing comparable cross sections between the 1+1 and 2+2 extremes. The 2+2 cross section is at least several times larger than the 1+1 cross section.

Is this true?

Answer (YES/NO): NO